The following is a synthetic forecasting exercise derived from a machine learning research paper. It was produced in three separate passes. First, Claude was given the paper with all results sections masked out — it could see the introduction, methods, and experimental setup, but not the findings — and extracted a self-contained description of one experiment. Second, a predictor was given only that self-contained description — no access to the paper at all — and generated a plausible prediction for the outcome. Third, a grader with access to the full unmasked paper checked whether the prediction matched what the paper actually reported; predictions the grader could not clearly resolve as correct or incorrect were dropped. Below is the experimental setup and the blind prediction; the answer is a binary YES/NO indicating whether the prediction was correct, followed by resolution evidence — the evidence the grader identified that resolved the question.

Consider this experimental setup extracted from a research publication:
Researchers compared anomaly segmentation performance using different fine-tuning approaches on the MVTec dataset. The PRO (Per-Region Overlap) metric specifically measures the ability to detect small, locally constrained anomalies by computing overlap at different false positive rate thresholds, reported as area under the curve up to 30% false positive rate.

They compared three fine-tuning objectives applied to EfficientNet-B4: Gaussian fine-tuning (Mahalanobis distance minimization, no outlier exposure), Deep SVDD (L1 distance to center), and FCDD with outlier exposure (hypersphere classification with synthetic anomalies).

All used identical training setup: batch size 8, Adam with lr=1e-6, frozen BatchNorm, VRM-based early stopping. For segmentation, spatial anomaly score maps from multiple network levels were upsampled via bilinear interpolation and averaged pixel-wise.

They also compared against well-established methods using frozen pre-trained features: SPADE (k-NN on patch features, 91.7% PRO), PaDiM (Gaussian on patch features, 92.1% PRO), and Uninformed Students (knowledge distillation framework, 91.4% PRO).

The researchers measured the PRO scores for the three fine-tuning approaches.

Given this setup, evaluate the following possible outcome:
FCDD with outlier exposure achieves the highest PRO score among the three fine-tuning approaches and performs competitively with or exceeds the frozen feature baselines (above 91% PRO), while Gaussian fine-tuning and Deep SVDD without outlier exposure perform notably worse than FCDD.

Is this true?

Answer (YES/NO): NO